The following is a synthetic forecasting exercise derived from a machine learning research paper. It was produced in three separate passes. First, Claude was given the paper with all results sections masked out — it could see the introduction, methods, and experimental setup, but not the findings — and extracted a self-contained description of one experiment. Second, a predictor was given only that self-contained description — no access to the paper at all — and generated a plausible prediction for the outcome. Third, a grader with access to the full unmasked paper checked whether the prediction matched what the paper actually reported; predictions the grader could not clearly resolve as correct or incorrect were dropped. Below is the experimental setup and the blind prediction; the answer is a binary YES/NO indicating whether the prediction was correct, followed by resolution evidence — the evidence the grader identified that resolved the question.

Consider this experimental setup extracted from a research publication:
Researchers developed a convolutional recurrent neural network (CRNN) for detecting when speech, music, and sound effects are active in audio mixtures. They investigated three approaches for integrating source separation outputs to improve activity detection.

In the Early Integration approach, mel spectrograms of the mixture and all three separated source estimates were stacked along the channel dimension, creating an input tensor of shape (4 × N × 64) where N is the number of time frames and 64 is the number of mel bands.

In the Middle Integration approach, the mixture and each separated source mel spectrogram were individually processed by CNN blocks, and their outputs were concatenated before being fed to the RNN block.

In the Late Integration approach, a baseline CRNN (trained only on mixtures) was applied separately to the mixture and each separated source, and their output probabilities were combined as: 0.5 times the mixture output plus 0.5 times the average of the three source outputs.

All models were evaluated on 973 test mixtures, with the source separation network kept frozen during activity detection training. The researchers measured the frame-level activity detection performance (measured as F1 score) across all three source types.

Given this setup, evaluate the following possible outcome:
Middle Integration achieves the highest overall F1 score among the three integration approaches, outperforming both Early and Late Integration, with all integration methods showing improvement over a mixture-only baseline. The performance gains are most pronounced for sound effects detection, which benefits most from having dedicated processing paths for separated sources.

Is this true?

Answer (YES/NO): NO